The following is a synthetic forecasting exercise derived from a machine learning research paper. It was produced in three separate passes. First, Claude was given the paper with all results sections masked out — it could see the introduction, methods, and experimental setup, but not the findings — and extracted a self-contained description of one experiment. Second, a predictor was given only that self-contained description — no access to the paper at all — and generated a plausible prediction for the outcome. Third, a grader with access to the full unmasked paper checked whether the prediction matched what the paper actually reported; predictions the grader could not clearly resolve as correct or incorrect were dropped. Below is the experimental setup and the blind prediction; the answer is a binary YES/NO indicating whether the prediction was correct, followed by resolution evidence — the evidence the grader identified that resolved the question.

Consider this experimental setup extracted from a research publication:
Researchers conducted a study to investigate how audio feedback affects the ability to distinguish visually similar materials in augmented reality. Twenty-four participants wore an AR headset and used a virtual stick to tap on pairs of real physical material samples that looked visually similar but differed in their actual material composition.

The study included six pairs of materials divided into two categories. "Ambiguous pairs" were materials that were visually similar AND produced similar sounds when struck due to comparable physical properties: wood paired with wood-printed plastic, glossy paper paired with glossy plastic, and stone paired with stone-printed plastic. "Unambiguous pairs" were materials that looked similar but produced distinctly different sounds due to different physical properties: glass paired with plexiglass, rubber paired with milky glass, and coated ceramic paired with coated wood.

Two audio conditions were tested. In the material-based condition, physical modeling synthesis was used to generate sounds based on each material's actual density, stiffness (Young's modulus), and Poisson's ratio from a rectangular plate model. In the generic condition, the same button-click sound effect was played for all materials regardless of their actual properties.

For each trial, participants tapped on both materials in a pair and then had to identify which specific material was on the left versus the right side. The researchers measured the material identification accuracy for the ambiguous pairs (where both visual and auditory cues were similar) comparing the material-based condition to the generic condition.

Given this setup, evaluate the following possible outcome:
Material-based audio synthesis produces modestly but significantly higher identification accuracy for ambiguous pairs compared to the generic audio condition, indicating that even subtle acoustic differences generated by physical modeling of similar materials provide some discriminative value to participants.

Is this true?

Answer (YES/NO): NO